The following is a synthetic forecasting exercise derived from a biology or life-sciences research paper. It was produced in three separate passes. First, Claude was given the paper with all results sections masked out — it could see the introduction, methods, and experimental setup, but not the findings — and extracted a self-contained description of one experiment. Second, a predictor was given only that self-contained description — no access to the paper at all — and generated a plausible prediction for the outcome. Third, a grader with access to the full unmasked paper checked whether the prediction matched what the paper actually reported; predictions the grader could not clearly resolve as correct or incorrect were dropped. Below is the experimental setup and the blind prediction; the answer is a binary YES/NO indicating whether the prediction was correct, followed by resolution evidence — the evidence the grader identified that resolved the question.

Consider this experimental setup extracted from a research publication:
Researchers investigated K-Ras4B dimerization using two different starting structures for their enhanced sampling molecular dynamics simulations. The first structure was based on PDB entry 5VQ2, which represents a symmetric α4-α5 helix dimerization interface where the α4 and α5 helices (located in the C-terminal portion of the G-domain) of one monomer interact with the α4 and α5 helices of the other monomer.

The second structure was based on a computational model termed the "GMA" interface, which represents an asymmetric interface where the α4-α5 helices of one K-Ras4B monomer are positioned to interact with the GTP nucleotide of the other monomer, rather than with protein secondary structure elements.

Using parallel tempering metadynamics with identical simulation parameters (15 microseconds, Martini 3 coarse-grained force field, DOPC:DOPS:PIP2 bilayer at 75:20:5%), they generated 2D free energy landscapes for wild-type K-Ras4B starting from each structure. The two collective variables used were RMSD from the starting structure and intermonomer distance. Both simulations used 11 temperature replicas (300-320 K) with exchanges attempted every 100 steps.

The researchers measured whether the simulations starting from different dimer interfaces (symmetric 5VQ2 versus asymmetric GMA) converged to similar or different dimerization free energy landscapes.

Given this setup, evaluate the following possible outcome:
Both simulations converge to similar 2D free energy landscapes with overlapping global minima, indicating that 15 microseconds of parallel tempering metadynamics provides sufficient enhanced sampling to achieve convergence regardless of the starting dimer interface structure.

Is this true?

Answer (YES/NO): NO